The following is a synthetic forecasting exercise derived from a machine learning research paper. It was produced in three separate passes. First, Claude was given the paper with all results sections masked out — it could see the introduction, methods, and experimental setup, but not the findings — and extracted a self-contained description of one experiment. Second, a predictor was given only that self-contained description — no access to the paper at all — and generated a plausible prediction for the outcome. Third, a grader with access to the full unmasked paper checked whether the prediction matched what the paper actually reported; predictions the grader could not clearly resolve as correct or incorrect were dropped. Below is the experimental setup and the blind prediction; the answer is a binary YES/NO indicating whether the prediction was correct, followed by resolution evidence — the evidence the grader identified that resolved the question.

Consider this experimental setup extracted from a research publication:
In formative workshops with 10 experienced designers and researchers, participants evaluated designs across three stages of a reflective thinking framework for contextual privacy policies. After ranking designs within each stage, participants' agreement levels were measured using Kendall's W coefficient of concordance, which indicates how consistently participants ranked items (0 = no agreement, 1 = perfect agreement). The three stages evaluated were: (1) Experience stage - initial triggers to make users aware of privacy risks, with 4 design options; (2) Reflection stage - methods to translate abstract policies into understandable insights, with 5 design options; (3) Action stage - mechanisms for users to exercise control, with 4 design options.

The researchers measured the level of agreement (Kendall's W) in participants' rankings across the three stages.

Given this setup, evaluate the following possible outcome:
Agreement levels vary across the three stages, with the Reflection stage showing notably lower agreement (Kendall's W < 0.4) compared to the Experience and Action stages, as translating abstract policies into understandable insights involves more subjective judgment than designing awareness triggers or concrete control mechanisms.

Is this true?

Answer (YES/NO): NO